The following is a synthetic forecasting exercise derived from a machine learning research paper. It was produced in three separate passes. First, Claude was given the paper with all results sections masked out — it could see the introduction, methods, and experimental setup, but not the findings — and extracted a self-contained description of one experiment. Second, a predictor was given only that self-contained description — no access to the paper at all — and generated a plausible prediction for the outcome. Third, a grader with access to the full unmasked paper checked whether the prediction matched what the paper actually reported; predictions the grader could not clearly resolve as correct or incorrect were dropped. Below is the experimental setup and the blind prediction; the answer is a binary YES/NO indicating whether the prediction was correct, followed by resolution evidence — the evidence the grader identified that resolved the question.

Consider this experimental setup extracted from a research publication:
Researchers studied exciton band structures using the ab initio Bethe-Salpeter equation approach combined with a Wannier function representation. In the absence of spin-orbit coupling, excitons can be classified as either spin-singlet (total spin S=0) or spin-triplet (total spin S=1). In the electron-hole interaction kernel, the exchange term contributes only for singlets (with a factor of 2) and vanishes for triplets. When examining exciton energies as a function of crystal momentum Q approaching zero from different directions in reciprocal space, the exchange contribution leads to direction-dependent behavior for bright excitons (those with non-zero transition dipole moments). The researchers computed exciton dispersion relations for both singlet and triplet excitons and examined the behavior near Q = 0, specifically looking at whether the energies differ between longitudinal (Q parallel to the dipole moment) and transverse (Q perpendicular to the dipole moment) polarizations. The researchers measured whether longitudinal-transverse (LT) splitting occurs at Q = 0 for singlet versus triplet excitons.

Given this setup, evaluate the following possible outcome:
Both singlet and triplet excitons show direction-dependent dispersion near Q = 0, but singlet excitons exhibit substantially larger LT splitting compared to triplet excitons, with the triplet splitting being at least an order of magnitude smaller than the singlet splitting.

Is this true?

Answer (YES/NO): NO